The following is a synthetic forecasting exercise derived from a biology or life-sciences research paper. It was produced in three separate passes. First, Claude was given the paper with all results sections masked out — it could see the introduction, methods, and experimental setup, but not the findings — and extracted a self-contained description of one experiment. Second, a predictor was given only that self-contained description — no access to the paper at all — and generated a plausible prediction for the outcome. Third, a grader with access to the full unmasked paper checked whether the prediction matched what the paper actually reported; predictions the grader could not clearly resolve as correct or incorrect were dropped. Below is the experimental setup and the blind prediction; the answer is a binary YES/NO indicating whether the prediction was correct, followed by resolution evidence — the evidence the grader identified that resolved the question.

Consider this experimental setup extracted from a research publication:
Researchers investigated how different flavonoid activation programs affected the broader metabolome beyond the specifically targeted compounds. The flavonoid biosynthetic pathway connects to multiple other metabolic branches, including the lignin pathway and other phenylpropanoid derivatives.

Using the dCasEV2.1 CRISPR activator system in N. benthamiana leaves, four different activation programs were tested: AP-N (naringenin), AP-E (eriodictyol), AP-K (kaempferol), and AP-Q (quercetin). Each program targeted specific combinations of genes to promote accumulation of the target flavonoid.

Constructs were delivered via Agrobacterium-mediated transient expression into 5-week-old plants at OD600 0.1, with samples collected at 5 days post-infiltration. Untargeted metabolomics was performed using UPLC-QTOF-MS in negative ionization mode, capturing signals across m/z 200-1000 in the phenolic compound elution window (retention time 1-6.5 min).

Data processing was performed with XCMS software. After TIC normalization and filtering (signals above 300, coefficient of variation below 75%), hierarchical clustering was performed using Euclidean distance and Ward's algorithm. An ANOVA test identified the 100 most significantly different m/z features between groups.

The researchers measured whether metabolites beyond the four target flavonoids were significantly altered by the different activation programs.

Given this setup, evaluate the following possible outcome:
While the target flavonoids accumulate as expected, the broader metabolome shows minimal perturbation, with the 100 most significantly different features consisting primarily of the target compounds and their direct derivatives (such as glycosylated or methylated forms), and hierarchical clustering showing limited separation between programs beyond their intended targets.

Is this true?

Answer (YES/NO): NO